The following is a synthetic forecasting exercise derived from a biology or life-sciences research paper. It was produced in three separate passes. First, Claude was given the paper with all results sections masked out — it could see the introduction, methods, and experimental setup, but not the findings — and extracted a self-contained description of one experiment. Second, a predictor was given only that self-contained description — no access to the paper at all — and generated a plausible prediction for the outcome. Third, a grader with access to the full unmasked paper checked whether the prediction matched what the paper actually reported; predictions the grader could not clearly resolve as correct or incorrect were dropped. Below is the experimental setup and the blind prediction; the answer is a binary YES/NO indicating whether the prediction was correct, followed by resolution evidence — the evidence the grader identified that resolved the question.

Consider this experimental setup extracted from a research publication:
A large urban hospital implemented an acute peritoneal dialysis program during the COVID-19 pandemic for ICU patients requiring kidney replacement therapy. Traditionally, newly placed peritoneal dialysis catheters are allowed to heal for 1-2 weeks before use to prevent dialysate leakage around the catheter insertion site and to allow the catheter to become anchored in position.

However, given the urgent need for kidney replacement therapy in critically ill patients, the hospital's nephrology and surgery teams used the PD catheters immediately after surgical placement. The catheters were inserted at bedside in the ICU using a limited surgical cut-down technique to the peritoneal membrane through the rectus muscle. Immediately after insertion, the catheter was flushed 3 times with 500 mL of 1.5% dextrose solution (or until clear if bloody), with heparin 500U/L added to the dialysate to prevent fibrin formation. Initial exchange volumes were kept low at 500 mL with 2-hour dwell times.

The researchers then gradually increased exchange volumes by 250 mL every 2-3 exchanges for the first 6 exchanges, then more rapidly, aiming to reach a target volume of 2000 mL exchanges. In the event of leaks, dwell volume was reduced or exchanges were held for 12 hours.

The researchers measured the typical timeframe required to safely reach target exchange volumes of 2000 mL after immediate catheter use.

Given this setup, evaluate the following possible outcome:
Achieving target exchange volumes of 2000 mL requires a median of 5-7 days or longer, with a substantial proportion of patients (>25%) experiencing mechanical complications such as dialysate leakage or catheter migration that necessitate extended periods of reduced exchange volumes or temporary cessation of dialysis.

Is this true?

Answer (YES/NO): NO